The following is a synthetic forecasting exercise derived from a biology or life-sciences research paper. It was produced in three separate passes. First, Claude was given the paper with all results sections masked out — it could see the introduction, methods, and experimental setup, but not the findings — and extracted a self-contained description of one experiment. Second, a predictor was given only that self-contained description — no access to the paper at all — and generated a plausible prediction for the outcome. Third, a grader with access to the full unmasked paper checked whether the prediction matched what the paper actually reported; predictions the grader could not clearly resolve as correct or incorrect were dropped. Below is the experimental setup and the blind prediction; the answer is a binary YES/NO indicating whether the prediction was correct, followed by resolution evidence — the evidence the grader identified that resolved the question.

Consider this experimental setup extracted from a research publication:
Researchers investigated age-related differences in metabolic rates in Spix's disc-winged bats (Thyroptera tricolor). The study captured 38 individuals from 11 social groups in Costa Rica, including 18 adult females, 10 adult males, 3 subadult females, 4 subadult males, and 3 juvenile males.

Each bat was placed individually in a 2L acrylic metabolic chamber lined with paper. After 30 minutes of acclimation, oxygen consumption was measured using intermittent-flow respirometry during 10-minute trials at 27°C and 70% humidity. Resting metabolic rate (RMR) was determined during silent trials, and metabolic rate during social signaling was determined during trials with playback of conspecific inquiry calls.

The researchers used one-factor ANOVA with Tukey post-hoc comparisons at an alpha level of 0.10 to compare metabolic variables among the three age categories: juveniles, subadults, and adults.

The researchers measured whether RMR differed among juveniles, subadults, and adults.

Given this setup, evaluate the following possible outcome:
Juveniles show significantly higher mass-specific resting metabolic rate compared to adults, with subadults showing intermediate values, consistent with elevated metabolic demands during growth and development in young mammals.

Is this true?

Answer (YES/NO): NO